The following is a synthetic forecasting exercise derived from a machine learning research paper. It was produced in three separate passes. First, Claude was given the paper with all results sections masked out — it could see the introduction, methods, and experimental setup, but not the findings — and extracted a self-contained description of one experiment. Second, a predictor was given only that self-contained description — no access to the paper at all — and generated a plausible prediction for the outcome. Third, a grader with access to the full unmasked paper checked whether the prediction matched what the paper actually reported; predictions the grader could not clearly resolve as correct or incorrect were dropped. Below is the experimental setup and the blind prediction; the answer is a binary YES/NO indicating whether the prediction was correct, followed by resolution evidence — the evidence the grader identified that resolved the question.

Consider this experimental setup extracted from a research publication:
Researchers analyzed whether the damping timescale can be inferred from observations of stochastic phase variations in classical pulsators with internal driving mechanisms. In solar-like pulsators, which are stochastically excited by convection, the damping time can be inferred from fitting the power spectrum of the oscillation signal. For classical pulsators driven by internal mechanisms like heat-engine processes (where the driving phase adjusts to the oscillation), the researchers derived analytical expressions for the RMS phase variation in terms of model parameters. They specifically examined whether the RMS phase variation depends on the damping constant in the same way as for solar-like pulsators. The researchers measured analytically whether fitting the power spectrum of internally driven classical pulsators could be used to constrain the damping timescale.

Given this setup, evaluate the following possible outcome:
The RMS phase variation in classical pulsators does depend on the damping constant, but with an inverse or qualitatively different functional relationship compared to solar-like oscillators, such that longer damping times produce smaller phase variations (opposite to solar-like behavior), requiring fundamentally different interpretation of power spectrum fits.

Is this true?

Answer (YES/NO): NO